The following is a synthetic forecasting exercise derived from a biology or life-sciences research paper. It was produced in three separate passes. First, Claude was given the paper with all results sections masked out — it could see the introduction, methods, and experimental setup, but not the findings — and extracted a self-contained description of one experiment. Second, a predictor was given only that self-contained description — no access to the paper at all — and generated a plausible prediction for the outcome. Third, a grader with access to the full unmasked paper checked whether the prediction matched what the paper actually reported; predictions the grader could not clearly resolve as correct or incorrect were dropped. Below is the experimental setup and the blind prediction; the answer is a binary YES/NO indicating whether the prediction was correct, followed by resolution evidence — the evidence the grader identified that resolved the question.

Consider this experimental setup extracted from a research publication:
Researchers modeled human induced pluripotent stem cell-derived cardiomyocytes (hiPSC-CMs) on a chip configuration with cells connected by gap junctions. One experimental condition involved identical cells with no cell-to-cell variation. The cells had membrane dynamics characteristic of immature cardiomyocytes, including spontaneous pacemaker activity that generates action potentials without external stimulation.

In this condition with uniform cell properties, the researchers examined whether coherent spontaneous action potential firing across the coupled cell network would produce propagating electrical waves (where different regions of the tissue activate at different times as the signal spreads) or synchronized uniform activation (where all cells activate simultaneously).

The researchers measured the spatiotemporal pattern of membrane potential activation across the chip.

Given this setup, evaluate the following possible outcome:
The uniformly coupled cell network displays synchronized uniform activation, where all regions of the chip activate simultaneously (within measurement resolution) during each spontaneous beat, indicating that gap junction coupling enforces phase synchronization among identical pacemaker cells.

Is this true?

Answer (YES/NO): YES